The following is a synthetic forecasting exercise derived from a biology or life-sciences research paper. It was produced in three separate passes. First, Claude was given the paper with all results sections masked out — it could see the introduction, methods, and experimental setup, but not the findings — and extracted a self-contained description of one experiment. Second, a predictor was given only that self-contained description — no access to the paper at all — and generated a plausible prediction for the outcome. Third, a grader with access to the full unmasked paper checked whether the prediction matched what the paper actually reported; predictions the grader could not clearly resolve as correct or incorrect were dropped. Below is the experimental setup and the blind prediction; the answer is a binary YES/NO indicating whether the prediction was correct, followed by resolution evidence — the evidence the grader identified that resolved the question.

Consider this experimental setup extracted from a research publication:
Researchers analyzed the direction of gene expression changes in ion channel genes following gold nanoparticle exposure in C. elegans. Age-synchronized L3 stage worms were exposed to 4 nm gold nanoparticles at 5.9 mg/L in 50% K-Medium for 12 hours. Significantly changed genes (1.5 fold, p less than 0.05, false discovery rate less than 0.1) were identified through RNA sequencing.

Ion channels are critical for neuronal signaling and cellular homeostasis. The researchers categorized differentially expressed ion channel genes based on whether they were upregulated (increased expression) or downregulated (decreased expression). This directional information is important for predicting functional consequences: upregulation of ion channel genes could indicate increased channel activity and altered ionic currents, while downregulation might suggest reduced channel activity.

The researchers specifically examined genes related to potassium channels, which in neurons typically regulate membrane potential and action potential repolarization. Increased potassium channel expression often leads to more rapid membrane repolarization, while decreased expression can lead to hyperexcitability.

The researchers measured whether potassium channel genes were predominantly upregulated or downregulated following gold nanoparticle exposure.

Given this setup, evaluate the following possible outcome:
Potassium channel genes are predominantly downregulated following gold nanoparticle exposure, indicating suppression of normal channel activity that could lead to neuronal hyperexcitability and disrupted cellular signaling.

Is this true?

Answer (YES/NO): NO